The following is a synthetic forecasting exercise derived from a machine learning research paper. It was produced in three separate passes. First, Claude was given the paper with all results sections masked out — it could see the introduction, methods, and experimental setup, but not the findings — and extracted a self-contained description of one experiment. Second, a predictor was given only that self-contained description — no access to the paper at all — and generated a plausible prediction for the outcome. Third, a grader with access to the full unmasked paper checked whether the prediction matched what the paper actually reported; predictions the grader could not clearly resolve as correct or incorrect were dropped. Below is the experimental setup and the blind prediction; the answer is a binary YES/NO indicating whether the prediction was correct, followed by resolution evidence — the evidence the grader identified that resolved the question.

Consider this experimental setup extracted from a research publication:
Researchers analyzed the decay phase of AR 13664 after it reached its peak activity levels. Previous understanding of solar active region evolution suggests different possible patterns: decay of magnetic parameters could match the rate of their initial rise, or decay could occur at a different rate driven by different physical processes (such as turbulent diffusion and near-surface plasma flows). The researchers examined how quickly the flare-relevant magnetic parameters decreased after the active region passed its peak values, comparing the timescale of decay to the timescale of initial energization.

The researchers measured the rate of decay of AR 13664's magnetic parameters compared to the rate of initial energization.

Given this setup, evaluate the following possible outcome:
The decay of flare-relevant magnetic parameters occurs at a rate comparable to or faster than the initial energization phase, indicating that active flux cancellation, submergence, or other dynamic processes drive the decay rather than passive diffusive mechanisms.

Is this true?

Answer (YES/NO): NO